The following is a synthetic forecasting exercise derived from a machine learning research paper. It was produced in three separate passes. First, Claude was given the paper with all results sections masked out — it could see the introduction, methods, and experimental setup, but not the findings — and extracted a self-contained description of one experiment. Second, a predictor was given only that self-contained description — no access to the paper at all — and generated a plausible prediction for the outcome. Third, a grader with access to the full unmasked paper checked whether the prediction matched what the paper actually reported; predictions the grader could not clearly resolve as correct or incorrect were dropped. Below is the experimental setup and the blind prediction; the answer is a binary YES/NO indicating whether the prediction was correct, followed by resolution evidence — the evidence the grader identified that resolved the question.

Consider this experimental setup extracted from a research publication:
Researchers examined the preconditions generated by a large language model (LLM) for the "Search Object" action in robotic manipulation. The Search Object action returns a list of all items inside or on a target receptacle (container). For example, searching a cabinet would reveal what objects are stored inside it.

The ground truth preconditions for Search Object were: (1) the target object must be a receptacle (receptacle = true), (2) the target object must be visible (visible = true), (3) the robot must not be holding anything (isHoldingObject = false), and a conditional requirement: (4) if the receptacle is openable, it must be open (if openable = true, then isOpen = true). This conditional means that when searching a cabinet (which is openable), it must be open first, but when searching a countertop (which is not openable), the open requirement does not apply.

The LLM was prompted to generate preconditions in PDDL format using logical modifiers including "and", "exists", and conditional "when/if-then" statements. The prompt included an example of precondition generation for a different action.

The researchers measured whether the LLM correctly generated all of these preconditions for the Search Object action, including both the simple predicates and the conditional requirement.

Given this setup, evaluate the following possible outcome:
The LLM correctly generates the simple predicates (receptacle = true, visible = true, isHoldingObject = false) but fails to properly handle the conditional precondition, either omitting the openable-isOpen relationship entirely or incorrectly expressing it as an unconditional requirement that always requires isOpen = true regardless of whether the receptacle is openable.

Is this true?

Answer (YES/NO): NO